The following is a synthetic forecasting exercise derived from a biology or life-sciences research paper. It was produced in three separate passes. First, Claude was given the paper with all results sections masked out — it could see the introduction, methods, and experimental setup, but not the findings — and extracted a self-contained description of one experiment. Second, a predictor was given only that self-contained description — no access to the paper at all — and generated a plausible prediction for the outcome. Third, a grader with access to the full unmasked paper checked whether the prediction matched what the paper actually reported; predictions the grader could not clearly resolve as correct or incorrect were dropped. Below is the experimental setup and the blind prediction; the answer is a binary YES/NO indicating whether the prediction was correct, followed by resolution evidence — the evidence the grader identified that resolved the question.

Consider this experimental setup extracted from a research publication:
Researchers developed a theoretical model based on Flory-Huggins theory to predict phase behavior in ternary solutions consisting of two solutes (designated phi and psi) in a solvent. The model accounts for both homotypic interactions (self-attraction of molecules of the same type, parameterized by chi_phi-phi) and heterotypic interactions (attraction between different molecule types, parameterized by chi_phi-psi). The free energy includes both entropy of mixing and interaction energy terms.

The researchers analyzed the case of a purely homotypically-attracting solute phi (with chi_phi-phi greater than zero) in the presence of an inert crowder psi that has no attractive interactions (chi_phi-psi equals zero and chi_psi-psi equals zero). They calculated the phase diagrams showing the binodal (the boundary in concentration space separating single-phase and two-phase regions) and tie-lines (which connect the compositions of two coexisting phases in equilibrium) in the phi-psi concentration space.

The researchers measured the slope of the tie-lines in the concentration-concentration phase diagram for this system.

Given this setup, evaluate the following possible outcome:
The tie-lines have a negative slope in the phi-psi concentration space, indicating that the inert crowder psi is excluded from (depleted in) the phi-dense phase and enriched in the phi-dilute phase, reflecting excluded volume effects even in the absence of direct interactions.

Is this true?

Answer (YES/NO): YES